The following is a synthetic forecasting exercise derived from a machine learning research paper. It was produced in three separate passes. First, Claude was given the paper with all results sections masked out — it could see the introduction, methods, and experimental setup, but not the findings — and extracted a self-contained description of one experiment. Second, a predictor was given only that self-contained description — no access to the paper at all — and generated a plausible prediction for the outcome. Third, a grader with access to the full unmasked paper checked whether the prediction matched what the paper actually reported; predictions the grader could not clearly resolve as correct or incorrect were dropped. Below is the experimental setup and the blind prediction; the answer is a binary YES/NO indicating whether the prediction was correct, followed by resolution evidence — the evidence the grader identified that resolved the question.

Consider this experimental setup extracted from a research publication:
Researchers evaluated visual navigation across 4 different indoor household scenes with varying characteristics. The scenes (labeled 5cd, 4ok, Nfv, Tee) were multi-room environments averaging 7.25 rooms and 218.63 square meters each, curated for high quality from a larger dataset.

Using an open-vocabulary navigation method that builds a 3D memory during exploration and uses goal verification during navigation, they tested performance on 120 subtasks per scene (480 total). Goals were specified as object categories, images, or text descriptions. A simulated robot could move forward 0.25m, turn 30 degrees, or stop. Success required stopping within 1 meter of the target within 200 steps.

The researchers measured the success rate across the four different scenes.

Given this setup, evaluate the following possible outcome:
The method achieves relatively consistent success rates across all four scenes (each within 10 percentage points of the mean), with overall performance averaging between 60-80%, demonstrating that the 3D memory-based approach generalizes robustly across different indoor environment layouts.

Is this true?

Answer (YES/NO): NO